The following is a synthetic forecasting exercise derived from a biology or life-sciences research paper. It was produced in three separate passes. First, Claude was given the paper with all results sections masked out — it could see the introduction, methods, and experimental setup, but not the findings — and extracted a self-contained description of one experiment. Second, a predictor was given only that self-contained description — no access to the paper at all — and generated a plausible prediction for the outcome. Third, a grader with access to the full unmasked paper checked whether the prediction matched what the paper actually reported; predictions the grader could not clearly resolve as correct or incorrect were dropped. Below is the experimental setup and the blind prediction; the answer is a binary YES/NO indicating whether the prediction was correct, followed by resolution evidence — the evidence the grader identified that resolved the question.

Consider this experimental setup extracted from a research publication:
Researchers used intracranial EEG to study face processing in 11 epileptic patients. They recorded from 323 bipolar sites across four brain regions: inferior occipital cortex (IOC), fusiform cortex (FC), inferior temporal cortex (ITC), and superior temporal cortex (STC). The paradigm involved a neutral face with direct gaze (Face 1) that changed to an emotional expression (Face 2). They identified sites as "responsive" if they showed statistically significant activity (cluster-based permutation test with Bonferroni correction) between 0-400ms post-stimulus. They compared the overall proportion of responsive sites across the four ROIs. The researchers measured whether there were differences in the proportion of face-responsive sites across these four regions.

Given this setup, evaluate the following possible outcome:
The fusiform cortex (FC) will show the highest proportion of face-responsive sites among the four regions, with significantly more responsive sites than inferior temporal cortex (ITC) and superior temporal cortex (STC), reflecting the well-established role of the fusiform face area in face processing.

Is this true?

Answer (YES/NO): NO